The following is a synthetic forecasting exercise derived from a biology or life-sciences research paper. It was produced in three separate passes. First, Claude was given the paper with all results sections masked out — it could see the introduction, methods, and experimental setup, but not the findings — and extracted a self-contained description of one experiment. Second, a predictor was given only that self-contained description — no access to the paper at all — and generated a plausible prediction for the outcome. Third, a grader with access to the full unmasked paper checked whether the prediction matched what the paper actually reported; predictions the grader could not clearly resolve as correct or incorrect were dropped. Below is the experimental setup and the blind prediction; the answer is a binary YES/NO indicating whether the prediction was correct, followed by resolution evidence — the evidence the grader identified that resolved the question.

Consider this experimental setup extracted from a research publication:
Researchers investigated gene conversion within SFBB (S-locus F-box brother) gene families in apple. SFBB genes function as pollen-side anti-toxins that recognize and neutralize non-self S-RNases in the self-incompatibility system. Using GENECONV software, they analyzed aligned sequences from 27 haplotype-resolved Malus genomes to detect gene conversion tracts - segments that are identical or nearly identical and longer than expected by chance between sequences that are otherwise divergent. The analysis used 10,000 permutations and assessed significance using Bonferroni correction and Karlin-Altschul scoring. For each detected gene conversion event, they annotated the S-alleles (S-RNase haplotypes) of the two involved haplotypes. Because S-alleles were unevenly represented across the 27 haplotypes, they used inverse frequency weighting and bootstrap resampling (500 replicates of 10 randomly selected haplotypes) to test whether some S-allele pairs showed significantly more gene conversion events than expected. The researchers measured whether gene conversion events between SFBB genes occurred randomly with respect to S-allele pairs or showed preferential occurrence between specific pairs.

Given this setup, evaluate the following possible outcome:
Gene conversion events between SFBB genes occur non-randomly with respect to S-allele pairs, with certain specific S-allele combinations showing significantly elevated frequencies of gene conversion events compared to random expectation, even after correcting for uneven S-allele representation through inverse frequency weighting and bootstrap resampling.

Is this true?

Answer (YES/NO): YES